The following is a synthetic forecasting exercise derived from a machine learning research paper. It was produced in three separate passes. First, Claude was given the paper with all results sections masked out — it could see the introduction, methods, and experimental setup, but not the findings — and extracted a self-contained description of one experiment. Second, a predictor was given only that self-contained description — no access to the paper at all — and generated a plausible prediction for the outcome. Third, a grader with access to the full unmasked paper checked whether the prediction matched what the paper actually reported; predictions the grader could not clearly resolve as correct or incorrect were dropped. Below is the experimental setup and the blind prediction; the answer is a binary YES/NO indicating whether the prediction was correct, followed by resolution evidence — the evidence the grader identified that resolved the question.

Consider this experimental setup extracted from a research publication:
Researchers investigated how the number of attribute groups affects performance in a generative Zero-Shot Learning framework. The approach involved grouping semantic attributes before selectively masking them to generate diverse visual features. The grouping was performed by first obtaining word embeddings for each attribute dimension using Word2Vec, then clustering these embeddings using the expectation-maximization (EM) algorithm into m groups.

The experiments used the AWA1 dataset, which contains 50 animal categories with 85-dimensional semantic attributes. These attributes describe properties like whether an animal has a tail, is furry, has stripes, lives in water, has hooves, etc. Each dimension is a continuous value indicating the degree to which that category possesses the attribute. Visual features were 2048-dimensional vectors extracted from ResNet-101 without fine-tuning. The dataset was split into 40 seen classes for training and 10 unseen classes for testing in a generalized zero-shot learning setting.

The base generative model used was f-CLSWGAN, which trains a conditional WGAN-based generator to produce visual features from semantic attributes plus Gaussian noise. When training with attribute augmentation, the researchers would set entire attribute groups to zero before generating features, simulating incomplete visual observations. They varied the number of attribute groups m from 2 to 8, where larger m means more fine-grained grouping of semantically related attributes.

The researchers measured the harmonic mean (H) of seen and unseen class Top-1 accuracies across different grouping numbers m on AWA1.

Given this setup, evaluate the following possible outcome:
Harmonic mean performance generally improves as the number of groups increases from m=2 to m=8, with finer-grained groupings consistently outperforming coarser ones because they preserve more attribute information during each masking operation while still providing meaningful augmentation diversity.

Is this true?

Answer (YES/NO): NO